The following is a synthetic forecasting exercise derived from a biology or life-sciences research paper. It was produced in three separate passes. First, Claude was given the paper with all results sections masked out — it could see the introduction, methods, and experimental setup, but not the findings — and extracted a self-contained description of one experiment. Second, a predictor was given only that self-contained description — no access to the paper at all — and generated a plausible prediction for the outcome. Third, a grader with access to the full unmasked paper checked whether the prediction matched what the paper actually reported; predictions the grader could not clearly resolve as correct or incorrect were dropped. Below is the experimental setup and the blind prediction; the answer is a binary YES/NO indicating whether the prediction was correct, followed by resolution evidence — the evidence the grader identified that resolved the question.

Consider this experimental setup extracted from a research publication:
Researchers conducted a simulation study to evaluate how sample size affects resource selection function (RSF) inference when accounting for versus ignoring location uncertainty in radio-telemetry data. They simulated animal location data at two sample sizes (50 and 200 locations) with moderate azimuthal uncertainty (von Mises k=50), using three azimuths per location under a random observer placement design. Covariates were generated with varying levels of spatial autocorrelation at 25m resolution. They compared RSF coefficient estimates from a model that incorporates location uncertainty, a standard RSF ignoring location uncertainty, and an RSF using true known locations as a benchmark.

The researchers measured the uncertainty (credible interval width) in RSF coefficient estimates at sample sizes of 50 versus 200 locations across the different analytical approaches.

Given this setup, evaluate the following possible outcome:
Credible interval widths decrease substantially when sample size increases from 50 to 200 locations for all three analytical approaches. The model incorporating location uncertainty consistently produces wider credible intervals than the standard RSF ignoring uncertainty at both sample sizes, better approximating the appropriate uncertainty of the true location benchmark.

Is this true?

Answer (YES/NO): NO